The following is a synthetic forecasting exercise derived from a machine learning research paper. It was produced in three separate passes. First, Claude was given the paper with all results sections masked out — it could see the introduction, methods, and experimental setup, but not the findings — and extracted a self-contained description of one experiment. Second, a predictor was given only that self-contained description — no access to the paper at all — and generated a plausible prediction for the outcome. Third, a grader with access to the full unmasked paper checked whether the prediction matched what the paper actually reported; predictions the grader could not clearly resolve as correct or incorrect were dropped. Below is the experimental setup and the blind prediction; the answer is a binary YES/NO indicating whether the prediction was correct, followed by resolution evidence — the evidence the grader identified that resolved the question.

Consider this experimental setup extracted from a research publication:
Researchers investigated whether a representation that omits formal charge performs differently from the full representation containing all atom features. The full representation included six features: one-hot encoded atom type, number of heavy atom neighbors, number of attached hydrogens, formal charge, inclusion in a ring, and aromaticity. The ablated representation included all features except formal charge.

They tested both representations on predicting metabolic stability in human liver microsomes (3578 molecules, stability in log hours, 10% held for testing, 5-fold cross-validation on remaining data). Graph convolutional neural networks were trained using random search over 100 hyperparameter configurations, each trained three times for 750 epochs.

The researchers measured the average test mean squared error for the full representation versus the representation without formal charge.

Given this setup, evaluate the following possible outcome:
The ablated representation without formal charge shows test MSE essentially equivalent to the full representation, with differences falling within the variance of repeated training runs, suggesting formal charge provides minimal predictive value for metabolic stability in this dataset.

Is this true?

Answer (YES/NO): YES